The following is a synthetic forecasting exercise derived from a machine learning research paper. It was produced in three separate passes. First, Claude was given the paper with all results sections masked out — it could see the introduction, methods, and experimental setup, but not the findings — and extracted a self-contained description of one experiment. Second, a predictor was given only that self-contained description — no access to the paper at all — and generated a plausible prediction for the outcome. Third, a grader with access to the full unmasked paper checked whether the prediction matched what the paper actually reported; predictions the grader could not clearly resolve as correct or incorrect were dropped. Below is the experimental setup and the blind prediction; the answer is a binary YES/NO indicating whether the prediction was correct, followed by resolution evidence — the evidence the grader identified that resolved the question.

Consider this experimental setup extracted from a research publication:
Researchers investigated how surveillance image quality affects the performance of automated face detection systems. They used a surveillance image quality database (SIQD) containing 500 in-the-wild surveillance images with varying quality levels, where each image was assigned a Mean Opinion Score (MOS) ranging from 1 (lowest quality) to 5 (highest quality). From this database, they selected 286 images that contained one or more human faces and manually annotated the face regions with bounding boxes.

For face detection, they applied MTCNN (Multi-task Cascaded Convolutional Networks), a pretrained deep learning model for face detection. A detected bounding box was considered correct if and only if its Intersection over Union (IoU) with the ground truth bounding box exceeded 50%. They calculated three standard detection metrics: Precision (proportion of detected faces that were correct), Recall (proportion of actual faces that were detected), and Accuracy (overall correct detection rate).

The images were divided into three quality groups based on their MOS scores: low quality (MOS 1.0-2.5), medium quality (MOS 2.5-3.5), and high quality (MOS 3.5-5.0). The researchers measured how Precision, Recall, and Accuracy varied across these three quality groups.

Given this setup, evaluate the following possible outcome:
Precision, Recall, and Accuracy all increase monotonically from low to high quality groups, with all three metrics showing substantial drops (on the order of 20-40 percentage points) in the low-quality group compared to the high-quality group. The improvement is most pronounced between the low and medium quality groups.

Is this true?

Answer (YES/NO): NO